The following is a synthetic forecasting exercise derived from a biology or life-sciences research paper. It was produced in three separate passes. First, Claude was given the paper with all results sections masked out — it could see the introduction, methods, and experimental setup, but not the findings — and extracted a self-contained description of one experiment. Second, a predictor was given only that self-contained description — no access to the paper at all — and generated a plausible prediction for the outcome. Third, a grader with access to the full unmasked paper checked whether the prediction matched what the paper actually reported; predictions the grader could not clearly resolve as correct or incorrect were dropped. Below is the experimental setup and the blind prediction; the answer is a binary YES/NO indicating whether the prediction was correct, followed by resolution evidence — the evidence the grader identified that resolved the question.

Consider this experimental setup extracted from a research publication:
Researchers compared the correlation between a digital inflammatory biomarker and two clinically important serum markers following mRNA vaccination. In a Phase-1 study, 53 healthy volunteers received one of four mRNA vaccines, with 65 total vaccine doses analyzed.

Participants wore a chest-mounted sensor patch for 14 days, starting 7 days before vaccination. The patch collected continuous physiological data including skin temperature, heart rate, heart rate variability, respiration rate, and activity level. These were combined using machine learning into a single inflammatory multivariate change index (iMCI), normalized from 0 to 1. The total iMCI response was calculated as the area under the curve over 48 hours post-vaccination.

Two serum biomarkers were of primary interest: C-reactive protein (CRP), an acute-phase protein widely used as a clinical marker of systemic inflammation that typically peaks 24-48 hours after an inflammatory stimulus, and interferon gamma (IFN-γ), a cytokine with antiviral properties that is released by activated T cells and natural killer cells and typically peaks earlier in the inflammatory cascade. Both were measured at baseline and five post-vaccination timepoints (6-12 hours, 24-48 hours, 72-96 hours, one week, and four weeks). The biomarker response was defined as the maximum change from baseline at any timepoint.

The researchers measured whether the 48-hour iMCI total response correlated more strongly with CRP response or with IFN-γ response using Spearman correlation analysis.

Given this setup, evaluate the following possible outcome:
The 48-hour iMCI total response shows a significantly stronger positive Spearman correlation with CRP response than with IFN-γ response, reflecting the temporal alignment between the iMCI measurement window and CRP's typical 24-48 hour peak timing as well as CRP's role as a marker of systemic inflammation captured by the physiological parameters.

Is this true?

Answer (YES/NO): NO